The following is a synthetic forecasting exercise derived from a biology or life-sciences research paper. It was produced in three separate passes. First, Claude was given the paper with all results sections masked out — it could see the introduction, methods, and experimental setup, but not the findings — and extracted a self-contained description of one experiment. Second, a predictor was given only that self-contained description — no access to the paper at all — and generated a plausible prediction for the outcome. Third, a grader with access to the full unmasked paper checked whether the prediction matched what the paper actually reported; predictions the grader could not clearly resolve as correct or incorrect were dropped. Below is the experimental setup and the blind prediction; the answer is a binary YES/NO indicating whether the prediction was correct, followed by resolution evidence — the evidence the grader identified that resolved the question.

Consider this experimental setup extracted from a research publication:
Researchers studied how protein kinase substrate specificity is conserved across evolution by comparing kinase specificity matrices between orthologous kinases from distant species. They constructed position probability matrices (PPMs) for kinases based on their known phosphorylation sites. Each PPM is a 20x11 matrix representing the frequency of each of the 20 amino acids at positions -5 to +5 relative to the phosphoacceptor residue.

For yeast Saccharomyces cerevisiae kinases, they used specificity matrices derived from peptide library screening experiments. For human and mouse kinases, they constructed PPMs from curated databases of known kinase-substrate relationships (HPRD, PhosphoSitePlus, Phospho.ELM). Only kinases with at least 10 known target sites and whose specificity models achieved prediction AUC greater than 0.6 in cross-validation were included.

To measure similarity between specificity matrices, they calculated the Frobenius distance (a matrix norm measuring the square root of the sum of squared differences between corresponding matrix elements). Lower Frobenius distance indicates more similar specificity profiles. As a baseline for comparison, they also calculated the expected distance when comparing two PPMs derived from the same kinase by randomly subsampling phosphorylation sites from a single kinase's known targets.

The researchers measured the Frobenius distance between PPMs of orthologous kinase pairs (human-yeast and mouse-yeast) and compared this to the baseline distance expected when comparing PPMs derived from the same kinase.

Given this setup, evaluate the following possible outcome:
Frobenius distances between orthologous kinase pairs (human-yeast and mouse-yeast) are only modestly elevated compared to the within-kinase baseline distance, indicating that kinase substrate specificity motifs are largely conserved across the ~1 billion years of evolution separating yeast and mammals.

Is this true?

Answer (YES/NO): YES